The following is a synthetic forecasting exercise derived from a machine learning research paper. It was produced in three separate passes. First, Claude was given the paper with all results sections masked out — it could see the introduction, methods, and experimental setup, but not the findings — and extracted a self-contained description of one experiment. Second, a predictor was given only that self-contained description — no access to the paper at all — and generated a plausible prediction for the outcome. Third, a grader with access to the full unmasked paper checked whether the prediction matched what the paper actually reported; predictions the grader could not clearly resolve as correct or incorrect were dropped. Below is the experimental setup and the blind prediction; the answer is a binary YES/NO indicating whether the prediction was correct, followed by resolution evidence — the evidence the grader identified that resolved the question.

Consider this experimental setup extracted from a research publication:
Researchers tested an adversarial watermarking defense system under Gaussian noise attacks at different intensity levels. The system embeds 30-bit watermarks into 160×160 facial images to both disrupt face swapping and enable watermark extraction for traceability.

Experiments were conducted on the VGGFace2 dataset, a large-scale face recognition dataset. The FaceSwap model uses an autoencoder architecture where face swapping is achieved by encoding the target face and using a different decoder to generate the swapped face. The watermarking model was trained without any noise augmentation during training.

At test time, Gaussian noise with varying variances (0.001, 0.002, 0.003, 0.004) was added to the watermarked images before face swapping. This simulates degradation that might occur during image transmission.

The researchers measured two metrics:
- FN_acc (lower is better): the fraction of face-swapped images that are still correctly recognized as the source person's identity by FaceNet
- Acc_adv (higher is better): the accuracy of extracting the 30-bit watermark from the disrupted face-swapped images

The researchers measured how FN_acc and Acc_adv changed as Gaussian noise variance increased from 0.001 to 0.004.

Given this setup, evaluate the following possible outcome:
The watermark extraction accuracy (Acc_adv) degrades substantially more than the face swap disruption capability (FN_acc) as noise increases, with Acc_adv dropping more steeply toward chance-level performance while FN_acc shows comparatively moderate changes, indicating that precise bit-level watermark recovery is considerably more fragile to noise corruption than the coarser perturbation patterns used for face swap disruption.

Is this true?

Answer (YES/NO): NO